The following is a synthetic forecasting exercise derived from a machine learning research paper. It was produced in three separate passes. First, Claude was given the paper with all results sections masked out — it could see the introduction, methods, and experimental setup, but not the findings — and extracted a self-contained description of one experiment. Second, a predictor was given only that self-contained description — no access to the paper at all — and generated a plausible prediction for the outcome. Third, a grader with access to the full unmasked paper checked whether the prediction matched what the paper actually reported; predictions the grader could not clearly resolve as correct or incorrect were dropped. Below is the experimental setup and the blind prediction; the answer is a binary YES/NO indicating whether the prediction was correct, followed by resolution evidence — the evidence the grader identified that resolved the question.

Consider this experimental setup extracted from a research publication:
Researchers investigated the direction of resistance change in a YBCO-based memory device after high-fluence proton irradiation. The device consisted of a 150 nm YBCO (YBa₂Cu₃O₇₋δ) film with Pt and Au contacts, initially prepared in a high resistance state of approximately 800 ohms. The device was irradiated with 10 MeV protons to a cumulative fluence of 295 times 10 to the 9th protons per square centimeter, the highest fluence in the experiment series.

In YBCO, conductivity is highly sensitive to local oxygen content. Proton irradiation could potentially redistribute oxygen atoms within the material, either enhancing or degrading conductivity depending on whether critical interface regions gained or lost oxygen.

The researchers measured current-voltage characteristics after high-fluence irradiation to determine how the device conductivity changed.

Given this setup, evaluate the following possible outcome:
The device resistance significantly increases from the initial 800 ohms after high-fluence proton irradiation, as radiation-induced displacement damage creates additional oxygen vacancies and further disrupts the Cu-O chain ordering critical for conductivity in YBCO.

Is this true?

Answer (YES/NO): YES